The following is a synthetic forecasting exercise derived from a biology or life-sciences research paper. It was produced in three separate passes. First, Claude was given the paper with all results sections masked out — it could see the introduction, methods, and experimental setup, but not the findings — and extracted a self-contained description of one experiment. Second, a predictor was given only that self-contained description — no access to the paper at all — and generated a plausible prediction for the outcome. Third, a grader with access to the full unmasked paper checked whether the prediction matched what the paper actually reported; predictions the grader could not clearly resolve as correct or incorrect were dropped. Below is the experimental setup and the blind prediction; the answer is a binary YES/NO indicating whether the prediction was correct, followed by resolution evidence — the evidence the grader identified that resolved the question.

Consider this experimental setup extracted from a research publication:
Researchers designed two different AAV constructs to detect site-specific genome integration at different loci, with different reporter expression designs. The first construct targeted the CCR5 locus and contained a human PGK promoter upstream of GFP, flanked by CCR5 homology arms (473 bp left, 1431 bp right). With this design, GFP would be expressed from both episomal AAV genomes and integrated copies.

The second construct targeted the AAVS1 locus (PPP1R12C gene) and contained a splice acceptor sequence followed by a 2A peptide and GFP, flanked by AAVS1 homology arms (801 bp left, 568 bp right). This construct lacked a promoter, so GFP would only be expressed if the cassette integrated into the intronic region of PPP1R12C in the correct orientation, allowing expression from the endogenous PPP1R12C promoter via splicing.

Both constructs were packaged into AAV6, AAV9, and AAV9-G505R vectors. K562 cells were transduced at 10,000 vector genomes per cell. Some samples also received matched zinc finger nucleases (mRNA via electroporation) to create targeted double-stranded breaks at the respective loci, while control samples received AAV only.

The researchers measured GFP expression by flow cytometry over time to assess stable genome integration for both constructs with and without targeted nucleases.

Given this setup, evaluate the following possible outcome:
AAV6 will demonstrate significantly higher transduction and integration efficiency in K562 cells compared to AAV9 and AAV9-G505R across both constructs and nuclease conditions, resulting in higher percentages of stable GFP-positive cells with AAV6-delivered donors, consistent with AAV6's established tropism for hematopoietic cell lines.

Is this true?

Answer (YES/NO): YES